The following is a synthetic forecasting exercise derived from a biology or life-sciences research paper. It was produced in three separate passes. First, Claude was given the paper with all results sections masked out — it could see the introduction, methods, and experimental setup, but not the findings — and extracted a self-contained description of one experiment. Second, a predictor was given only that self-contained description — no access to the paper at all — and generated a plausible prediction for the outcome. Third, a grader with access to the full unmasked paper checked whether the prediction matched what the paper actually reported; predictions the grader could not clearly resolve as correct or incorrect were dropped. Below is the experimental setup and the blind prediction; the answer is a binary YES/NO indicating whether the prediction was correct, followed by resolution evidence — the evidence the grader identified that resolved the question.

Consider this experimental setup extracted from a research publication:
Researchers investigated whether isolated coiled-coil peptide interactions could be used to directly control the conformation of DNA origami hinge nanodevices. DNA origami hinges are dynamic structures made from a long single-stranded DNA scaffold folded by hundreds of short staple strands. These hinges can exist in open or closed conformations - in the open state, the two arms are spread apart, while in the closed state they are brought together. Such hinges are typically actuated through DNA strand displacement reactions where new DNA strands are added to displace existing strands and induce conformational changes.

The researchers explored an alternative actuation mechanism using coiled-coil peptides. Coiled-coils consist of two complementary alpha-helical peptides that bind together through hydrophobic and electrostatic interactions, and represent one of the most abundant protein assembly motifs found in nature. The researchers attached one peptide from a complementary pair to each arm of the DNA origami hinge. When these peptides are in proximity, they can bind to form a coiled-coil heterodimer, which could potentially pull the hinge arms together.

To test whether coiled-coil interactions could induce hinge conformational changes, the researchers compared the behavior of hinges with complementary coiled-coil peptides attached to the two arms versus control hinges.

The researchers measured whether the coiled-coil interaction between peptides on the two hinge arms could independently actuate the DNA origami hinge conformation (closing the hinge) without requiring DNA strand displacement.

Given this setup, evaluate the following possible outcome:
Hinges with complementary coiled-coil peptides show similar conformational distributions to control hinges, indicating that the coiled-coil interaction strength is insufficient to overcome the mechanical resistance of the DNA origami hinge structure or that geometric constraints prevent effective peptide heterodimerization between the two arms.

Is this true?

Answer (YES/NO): NO